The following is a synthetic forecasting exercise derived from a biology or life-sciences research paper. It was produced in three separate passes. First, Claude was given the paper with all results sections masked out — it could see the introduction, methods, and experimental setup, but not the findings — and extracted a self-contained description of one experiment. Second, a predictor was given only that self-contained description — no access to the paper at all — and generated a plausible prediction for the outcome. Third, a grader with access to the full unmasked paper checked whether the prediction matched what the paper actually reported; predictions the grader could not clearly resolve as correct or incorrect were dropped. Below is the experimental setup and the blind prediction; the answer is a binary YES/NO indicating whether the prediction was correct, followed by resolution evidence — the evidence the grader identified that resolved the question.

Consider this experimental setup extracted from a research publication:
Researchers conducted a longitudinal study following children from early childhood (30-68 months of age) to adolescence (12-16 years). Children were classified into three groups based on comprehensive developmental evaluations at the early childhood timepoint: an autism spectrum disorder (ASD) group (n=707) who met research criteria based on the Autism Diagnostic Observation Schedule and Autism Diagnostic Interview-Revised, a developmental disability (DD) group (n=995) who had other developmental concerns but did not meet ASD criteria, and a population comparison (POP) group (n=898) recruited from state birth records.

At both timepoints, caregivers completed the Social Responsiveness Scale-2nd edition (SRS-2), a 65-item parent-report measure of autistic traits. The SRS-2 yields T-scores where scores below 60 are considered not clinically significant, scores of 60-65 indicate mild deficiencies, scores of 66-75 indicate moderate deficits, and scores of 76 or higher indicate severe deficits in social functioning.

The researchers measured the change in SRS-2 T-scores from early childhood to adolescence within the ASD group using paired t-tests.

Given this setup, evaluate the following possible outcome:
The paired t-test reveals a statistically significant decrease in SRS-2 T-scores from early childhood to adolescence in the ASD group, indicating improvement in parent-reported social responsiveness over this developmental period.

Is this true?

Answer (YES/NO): NO